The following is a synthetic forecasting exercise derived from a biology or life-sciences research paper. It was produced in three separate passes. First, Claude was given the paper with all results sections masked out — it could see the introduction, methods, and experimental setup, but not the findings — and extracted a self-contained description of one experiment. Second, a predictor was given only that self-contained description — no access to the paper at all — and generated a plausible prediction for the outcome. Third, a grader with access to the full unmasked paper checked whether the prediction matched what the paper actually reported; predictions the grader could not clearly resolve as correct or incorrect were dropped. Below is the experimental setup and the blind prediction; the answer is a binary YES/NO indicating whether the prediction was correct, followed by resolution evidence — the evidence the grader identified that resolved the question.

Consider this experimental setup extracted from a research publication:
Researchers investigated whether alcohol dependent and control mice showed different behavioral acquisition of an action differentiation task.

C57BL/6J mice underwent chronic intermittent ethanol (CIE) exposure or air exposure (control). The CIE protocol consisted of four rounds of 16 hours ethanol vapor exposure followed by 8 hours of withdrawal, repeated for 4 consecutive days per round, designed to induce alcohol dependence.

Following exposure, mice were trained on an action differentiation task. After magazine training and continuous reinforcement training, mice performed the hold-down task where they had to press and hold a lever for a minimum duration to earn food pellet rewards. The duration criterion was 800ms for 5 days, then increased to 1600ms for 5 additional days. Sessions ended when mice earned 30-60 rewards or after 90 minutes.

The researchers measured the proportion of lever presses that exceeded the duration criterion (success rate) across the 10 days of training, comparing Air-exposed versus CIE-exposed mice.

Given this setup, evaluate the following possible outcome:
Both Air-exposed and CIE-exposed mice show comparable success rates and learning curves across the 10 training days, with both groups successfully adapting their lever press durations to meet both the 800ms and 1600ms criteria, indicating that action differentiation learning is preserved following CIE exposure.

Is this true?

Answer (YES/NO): YES